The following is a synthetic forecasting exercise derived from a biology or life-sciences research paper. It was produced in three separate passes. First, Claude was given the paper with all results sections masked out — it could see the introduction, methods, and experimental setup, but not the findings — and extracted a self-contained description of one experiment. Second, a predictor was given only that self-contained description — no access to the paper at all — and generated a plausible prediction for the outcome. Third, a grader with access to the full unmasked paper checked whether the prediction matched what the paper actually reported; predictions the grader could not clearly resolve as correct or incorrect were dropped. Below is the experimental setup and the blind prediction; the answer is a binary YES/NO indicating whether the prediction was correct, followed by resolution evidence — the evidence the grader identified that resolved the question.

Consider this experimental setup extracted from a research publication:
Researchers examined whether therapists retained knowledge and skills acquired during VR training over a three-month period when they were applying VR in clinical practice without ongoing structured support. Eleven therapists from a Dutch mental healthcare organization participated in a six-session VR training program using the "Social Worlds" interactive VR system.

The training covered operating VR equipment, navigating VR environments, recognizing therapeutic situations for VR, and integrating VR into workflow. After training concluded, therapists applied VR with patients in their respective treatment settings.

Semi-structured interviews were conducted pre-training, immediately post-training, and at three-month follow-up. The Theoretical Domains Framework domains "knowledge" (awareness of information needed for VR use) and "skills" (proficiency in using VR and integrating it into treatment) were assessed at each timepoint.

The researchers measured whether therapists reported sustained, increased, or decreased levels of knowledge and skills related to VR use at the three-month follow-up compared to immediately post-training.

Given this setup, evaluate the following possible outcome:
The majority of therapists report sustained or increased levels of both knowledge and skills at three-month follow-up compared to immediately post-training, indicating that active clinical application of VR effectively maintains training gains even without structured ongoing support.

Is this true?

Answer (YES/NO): NO